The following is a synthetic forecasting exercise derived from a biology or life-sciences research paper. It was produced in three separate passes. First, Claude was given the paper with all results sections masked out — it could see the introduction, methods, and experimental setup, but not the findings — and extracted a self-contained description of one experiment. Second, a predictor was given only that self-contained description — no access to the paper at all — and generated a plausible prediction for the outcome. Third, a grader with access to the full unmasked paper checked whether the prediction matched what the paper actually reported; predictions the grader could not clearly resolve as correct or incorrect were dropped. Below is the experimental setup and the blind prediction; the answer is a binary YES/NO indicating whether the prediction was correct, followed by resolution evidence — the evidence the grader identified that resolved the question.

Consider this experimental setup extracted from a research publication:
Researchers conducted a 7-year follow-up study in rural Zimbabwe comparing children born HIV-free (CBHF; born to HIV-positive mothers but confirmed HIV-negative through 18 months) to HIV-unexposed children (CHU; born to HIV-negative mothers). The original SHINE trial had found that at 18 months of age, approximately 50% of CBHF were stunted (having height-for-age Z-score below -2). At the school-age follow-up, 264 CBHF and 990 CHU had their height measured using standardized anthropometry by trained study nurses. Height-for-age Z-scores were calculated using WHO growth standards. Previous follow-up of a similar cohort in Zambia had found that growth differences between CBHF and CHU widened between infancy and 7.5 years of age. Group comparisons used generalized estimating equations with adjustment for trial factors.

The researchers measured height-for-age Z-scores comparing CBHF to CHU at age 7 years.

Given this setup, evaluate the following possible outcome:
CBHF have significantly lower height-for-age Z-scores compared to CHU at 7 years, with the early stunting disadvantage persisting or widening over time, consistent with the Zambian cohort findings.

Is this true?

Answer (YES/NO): NO